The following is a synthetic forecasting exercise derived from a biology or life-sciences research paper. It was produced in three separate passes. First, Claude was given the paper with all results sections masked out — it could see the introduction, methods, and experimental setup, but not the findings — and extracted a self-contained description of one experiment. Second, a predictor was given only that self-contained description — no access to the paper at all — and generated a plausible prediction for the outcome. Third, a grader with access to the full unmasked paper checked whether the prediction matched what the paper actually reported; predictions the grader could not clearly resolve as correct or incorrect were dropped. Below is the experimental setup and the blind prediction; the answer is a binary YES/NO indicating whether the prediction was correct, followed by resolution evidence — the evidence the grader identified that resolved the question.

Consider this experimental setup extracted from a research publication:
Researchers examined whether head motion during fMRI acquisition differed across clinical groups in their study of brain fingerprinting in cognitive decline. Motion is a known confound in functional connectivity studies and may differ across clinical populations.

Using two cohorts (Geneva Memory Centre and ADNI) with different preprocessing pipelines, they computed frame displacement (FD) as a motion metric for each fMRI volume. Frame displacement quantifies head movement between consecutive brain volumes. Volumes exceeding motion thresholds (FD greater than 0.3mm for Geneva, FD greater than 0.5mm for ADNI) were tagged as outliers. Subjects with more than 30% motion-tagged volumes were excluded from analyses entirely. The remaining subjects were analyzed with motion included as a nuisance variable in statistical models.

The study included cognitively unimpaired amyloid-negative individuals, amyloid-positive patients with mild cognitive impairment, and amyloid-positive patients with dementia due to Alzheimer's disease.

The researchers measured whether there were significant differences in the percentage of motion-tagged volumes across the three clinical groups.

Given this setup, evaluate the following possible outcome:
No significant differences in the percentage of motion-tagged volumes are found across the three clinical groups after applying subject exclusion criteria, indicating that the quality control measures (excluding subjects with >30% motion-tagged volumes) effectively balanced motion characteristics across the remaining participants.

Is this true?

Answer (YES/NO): YES